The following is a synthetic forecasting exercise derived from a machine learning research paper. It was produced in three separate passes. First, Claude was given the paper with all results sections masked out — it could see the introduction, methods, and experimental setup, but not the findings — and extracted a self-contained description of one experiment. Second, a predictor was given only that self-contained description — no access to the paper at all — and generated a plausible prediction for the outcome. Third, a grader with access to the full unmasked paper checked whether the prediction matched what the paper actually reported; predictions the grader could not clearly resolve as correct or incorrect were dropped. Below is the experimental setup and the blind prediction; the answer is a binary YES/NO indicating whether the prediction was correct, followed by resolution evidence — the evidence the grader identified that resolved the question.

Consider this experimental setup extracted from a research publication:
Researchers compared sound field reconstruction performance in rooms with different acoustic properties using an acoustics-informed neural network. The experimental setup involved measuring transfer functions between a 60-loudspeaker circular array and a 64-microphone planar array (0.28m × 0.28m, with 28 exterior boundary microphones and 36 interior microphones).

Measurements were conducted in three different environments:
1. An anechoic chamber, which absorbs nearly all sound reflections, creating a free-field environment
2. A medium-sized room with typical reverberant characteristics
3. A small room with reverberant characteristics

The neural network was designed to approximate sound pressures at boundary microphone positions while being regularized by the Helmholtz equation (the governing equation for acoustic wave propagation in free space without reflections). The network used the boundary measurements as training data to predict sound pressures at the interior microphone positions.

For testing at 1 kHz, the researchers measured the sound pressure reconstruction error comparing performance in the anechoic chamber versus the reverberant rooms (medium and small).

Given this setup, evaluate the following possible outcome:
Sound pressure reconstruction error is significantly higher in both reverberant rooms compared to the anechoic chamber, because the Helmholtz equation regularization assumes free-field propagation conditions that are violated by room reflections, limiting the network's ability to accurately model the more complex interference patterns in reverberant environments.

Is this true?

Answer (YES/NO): NO